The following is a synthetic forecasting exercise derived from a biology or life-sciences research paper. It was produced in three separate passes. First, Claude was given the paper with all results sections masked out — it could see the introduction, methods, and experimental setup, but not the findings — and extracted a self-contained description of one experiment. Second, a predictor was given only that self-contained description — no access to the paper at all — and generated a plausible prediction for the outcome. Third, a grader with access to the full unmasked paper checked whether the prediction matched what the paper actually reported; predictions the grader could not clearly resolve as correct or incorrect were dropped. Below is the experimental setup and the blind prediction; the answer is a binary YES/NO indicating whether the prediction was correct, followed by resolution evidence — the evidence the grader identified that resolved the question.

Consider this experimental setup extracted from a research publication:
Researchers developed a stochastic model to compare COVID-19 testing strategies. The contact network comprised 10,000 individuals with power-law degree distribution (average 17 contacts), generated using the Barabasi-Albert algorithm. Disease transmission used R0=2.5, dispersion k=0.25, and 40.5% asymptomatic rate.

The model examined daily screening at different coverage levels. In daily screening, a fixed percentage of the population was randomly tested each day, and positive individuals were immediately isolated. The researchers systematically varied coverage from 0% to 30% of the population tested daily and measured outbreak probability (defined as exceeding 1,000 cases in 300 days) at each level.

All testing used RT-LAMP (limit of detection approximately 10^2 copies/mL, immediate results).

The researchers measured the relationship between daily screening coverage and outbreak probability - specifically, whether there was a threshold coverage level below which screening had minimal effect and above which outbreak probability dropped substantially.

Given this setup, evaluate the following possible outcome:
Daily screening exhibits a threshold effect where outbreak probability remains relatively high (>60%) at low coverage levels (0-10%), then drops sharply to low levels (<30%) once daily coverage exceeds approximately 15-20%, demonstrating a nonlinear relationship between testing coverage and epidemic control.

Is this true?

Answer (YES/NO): NO